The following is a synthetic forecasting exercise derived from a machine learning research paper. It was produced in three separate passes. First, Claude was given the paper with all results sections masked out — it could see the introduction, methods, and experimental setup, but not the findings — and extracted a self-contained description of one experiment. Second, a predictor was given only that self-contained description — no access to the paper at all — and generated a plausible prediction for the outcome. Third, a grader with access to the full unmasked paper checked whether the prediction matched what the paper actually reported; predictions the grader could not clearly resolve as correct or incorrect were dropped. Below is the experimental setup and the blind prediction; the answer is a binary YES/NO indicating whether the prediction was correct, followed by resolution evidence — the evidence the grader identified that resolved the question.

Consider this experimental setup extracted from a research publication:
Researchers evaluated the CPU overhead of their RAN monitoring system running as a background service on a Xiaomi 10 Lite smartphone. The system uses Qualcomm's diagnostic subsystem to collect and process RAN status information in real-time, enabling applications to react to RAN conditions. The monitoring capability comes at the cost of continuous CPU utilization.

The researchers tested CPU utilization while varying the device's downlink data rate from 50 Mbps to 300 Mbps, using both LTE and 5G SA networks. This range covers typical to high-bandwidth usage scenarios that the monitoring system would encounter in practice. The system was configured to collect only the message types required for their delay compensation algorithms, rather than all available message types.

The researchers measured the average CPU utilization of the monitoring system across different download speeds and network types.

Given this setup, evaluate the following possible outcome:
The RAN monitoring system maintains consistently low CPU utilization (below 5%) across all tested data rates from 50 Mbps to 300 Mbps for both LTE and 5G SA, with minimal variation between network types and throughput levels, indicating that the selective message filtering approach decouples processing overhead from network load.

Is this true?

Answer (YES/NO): YES